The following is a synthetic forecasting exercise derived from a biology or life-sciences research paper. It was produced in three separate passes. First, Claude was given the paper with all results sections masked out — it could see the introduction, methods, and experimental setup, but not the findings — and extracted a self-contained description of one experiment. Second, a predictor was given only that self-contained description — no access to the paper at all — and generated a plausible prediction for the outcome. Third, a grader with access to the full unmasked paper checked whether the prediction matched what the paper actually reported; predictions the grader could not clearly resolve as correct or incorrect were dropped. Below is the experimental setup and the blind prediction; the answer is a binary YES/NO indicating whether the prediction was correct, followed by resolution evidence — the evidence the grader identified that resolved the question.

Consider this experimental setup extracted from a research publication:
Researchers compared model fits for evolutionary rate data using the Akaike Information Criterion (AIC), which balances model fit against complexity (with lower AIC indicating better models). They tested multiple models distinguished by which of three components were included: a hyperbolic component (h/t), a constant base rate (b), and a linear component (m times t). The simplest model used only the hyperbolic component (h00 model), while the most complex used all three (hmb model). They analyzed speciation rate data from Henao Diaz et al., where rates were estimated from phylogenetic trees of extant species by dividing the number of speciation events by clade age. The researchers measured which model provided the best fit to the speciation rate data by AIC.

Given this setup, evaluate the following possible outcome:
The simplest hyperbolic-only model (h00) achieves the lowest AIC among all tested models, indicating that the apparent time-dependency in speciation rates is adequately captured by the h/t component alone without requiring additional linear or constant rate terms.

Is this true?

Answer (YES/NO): NO